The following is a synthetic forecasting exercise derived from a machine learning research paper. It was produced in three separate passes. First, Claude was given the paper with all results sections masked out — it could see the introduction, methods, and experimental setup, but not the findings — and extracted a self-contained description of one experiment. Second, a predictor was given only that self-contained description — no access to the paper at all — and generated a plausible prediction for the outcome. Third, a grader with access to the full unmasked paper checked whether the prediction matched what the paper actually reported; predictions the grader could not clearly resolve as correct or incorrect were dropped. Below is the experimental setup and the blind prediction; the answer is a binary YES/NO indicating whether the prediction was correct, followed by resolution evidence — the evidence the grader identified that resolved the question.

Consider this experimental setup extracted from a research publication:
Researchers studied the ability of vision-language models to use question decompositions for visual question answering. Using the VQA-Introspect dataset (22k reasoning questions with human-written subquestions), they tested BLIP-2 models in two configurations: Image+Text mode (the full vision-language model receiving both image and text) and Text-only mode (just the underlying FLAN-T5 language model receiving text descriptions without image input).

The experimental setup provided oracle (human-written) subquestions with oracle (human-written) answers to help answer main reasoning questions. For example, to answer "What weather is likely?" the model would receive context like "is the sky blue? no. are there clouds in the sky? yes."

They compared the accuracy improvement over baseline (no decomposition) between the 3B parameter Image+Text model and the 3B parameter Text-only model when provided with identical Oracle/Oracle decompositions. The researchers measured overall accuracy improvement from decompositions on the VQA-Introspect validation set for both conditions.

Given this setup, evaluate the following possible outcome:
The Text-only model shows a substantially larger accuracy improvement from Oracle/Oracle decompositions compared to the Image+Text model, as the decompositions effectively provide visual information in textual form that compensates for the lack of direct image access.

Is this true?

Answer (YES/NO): YES